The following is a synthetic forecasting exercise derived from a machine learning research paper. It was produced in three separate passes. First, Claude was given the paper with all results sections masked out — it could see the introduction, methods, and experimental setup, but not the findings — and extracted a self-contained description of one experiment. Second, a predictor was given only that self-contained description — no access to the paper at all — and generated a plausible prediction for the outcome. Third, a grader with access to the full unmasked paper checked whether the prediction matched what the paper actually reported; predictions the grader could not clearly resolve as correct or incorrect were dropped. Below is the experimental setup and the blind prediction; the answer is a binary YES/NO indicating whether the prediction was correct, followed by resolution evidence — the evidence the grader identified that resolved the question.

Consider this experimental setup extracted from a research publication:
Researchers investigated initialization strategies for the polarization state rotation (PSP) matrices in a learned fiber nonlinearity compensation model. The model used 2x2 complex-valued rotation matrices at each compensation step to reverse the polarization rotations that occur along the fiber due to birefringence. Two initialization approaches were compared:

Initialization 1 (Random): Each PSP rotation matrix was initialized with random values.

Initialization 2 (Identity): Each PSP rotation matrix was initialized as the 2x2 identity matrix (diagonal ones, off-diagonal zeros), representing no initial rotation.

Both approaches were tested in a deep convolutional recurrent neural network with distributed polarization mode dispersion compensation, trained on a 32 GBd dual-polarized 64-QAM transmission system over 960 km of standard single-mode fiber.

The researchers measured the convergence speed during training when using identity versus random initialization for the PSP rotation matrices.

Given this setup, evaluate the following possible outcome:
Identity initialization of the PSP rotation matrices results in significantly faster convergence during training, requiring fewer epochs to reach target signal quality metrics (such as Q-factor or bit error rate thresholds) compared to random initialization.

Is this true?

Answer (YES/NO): NO